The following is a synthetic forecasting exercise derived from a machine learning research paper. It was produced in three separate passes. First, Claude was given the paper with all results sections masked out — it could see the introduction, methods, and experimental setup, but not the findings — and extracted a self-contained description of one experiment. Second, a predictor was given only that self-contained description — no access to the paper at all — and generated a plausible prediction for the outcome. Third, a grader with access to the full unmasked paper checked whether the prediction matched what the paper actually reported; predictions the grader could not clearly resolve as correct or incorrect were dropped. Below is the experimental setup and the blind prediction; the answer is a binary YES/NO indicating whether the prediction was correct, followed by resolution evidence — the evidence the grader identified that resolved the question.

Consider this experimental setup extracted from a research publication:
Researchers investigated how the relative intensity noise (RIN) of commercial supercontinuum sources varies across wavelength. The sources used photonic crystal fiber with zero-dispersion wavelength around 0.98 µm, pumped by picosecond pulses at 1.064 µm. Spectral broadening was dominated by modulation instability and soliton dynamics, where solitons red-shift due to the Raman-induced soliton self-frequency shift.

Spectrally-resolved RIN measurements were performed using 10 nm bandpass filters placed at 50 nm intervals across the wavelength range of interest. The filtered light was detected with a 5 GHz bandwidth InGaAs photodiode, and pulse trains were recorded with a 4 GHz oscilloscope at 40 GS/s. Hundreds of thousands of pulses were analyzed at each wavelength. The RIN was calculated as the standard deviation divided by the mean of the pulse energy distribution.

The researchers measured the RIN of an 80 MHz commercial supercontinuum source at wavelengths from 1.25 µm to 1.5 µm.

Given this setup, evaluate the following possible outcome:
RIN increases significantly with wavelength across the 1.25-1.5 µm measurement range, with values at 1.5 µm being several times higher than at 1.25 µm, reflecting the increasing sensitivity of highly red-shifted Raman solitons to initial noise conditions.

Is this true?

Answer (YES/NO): NO